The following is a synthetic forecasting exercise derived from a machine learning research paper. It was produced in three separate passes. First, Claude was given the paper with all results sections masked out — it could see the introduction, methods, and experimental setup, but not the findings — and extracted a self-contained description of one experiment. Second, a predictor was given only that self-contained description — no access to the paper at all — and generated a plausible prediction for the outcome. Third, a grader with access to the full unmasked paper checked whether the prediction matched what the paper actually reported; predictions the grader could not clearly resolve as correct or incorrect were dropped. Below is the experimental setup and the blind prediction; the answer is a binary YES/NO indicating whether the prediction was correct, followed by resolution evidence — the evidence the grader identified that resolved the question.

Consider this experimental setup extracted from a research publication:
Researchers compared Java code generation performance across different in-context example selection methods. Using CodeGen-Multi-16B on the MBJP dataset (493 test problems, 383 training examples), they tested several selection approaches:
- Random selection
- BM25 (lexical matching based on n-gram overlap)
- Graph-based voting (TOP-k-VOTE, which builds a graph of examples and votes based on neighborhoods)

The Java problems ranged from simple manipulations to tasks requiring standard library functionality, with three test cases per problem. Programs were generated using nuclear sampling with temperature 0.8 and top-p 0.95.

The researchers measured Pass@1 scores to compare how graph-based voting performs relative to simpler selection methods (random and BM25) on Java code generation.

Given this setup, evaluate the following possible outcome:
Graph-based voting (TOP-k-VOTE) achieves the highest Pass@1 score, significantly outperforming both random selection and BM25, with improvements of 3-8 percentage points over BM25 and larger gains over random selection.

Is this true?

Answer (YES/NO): NO